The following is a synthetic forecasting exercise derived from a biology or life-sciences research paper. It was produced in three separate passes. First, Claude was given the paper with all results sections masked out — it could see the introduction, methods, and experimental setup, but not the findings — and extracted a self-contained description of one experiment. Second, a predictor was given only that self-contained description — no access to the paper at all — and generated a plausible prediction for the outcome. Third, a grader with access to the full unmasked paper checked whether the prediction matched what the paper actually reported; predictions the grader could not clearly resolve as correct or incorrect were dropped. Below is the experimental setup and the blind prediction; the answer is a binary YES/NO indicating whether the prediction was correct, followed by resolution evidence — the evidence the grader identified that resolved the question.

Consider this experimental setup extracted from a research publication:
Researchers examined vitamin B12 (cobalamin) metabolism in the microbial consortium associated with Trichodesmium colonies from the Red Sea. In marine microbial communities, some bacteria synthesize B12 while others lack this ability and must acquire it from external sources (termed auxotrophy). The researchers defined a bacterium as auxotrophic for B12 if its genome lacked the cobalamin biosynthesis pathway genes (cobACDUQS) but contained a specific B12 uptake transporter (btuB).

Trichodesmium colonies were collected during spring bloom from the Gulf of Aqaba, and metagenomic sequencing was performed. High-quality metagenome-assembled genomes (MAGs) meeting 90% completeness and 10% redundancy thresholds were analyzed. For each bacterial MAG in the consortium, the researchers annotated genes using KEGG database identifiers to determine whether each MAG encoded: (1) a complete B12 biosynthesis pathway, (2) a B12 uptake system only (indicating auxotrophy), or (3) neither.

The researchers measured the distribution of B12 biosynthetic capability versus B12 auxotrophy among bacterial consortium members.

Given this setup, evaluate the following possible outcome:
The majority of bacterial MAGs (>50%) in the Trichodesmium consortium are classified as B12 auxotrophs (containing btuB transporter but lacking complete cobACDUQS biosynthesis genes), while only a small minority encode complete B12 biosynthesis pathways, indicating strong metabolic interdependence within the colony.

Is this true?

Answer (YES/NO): YES